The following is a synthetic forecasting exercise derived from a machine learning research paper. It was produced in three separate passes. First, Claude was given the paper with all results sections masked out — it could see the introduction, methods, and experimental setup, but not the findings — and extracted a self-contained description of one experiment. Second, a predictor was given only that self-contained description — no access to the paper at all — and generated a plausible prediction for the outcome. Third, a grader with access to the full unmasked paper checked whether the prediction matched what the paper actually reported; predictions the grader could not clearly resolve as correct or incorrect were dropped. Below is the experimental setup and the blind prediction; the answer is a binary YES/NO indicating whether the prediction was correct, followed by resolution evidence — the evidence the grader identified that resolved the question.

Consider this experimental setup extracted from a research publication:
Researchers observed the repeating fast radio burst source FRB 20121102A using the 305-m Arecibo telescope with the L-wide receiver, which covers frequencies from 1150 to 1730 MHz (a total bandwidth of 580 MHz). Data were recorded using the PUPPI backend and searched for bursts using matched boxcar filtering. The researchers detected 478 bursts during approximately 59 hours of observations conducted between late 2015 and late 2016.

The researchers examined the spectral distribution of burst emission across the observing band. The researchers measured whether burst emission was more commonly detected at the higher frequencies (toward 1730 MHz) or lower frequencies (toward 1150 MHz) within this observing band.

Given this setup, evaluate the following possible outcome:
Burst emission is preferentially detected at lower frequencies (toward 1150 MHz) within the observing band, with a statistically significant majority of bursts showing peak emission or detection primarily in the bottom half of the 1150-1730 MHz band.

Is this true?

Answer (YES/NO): NO